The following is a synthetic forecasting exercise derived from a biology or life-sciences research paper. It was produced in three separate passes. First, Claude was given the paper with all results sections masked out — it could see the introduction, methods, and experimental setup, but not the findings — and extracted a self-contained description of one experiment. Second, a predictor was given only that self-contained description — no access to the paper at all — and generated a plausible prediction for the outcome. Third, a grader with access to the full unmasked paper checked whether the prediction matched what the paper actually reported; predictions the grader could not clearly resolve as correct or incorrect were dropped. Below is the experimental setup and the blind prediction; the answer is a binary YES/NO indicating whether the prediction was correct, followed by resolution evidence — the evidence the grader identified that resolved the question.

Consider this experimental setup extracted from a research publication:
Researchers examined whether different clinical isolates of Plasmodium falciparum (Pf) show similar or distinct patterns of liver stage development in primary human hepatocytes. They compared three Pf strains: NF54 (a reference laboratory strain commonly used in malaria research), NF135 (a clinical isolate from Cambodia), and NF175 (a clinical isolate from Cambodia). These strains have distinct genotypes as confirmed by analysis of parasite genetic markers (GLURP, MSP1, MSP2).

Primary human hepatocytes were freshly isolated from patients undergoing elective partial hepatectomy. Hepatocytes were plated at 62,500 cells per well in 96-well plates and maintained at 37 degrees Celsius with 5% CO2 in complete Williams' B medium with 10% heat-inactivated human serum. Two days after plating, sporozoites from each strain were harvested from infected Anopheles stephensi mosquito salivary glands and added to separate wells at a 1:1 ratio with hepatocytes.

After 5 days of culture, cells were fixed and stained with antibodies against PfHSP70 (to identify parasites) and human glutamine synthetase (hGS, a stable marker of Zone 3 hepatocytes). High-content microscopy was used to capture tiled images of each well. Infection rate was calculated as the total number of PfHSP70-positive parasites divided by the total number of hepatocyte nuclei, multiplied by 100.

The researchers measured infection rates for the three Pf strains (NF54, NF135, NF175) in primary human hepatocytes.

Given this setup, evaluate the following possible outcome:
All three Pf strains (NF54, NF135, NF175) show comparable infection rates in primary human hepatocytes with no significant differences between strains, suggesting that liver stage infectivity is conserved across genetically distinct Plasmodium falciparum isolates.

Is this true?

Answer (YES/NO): NO